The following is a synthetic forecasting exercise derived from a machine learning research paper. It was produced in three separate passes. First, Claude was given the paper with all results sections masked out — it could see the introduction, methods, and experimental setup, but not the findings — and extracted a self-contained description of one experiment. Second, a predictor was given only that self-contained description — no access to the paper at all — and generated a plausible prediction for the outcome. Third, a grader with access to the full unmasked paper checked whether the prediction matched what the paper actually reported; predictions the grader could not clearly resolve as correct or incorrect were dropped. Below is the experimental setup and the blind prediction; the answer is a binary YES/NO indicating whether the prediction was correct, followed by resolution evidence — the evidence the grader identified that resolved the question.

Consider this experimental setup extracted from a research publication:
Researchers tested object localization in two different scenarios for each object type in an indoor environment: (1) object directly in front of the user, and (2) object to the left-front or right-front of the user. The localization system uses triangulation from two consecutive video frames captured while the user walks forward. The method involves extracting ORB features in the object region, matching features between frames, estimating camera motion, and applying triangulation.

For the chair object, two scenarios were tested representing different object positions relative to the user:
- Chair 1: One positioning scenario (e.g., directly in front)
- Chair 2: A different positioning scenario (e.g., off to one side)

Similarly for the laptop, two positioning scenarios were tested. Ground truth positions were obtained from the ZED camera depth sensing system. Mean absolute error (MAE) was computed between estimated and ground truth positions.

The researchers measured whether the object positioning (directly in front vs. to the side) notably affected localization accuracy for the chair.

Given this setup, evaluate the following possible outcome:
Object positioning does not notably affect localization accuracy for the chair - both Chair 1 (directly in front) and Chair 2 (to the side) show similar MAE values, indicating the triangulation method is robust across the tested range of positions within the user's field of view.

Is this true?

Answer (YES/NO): YES